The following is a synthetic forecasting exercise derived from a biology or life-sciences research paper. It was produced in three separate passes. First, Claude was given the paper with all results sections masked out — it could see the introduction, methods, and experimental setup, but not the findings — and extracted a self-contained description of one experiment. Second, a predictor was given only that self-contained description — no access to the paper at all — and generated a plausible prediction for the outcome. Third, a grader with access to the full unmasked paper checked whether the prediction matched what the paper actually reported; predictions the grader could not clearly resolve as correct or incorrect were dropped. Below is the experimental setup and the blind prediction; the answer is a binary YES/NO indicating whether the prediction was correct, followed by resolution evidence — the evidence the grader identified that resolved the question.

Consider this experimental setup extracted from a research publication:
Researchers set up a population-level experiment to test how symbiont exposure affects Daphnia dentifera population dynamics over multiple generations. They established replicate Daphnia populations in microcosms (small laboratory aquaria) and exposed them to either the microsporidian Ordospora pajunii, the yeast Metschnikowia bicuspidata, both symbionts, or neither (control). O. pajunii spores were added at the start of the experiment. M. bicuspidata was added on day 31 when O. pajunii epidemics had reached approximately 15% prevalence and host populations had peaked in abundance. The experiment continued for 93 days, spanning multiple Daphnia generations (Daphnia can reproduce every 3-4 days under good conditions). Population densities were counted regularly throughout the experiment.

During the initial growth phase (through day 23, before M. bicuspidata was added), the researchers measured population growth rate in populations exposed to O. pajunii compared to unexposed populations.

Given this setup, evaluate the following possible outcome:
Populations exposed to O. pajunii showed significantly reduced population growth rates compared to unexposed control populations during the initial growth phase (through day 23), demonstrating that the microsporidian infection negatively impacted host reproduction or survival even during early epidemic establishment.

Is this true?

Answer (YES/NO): YES